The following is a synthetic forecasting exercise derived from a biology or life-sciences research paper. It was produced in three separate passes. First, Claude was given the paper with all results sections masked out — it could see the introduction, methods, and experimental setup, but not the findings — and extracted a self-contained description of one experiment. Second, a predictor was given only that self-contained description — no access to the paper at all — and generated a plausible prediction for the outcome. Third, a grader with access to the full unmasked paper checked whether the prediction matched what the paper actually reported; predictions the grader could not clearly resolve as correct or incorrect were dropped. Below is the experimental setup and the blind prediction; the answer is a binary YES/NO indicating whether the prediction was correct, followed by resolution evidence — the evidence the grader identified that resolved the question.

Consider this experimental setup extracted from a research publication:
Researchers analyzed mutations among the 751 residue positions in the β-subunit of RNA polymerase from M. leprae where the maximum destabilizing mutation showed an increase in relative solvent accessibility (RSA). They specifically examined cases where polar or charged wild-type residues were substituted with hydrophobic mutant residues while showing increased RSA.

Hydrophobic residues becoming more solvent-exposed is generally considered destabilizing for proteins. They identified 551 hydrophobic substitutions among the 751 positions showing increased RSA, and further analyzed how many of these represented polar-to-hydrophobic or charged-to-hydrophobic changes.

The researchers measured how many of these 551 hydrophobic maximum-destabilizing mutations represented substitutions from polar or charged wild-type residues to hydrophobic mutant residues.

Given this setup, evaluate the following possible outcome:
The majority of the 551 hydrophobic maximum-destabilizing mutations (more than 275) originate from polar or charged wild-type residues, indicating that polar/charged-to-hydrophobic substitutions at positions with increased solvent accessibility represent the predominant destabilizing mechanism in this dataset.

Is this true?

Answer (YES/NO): NO